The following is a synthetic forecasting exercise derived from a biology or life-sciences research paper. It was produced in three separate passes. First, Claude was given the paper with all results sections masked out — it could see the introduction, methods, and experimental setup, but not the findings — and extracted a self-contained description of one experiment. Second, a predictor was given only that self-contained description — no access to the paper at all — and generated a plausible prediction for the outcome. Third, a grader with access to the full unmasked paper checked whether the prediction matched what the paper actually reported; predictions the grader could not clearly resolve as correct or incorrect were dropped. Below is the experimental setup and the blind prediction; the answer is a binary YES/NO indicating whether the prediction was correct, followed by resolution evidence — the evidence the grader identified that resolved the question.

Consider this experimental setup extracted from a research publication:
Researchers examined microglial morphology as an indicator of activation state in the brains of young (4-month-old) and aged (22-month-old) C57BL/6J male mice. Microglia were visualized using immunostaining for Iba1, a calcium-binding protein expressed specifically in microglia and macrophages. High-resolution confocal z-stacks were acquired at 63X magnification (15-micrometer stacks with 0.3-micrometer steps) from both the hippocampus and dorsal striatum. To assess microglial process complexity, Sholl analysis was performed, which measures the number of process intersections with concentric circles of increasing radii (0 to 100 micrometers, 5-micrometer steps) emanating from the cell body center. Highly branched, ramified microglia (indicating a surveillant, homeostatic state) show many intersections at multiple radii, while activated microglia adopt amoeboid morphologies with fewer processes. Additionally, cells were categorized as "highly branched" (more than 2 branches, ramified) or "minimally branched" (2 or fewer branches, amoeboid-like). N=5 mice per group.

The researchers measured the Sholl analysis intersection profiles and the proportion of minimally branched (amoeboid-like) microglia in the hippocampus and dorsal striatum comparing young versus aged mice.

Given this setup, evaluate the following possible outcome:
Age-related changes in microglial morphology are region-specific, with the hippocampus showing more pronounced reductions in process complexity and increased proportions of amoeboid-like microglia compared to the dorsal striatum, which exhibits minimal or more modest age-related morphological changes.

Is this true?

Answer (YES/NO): NO